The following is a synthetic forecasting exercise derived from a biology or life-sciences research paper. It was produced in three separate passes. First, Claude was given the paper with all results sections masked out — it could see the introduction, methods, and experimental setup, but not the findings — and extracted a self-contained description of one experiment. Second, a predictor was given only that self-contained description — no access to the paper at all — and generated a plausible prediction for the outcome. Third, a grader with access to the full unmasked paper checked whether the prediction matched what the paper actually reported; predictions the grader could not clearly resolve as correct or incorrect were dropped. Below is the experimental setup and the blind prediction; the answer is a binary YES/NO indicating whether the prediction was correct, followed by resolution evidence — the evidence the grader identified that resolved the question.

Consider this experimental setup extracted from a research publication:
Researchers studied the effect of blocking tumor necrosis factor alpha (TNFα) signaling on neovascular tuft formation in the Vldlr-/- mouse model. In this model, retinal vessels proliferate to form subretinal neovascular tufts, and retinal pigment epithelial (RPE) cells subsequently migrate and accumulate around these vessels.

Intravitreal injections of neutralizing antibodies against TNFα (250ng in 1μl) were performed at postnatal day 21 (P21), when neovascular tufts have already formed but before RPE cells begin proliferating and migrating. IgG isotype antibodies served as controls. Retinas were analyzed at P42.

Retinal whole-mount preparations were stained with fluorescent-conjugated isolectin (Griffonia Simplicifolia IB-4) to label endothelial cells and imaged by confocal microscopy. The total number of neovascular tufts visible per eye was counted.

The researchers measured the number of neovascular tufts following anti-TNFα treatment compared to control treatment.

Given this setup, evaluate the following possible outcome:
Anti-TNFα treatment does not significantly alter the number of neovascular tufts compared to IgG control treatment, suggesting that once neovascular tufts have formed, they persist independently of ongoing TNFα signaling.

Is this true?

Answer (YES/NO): NO